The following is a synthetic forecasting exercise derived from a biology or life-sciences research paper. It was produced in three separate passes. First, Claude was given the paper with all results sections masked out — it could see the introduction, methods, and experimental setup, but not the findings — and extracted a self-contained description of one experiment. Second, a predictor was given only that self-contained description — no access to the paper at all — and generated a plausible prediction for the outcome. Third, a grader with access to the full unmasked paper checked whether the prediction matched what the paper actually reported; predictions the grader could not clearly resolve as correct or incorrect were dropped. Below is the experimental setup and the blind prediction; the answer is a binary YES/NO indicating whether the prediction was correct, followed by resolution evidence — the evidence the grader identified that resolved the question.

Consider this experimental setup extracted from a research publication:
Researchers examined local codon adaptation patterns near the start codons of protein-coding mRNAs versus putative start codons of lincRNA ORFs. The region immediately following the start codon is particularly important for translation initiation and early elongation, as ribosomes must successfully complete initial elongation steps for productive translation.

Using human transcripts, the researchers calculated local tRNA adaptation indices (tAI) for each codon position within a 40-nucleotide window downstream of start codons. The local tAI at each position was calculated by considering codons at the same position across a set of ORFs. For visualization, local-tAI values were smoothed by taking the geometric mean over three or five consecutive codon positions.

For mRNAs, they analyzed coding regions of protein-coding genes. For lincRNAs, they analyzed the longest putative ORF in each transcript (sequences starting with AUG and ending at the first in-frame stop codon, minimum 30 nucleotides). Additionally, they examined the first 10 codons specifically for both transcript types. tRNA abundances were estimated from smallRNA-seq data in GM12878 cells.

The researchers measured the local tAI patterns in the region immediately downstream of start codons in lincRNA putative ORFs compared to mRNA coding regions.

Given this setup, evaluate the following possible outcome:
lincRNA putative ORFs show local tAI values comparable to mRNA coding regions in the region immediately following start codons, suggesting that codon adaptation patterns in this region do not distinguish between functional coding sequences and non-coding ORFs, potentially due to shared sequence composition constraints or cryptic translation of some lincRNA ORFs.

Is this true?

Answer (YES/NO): NO